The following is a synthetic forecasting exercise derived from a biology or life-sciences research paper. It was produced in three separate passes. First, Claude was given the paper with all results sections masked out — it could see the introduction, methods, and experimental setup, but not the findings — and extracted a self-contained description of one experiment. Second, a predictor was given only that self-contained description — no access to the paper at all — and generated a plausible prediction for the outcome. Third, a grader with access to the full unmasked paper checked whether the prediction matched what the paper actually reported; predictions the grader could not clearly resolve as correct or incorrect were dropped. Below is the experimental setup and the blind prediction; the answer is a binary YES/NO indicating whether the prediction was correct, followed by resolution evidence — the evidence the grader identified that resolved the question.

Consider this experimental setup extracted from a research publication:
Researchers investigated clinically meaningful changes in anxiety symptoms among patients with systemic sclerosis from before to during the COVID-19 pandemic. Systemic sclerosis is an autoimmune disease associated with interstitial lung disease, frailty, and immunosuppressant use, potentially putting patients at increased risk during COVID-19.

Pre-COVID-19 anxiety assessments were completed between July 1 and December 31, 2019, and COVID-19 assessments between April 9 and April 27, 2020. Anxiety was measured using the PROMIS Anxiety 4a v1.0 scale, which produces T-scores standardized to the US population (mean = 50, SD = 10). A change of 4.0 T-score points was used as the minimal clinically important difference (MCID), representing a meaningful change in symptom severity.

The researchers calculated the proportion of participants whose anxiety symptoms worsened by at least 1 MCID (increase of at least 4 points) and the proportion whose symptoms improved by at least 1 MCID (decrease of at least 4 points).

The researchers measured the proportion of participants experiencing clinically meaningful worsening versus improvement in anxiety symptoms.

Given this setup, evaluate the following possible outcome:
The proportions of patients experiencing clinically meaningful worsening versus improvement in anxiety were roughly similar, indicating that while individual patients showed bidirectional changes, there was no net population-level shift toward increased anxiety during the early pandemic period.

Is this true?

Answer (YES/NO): NO